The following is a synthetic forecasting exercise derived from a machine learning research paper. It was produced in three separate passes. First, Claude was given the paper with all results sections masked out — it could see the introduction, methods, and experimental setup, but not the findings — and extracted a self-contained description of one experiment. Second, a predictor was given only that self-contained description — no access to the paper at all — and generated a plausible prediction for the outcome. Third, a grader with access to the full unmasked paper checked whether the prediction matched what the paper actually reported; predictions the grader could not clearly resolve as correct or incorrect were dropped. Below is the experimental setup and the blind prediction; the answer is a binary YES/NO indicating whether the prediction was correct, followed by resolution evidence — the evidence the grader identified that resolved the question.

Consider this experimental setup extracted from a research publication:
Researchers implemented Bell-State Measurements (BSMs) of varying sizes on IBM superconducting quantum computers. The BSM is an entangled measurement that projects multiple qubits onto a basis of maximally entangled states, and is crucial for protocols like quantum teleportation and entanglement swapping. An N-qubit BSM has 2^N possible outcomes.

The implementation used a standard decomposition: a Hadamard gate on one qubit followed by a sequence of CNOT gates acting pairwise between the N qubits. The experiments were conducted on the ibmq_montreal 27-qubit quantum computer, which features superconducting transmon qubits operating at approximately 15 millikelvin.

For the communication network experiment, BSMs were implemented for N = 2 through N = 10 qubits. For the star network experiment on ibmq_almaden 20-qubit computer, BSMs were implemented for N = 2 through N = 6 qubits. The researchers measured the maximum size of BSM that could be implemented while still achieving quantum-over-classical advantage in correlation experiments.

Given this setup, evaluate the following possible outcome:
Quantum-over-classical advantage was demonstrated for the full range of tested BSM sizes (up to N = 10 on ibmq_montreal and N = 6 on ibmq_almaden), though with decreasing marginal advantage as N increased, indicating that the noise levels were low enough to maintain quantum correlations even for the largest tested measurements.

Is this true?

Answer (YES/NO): NO